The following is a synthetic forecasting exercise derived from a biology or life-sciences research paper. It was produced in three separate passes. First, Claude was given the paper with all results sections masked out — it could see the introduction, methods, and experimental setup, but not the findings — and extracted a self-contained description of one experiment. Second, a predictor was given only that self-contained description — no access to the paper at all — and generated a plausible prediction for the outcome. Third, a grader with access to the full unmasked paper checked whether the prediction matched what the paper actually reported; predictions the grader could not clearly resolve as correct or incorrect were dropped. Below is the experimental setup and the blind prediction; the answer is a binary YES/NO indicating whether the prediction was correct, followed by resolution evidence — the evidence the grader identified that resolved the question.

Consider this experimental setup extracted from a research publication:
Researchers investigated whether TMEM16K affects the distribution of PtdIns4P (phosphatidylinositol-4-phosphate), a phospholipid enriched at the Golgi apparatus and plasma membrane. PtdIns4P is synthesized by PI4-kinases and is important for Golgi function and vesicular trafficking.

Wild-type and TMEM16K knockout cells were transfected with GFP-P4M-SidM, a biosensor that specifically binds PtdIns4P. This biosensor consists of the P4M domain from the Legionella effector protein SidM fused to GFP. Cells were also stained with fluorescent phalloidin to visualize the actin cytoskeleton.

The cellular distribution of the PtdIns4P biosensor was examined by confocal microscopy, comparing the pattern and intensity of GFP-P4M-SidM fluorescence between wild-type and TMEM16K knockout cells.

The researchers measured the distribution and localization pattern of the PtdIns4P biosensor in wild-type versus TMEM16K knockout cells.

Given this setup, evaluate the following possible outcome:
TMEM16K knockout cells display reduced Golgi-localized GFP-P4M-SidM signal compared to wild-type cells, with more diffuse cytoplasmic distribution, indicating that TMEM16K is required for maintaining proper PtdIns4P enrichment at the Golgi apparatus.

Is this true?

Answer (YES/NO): NO